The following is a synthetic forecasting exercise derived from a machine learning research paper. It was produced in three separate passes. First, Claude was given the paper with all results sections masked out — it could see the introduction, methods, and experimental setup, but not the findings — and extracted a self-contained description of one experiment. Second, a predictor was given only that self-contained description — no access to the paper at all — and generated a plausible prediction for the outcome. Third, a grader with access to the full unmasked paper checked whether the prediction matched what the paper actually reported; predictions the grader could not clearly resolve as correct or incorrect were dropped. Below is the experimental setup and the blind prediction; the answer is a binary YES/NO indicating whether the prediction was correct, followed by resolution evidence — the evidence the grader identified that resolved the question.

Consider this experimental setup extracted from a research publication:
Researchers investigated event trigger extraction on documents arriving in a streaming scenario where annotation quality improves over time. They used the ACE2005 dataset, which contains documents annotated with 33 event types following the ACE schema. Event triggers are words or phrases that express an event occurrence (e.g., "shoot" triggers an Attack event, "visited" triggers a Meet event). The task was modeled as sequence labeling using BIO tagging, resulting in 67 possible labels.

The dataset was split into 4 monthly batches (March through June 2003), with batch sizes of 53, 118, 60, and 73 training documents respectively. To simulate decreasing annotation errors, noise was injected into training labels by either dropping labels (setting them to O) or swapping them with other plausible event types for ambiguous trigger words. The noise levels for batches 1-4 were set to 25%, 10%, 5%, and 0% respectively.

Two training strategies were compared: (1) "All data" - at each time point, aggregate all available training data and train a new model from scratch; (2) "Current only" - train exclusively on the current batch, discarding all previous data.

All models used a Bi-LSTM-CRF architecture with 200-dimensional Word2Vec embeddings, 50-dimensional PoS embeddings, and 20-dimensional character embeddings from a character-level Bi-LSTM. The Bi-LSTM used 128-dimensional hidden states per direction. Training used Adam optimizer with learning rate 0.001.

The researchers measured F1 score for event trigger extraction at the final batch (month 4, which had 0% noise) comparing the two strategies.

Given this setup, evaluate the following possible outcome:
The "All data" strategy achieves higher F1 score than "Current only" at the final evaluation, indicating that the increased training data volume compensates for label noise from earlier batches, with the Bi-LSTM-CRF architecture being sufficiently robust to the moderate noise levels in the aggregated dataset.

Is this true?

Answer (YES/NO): YES